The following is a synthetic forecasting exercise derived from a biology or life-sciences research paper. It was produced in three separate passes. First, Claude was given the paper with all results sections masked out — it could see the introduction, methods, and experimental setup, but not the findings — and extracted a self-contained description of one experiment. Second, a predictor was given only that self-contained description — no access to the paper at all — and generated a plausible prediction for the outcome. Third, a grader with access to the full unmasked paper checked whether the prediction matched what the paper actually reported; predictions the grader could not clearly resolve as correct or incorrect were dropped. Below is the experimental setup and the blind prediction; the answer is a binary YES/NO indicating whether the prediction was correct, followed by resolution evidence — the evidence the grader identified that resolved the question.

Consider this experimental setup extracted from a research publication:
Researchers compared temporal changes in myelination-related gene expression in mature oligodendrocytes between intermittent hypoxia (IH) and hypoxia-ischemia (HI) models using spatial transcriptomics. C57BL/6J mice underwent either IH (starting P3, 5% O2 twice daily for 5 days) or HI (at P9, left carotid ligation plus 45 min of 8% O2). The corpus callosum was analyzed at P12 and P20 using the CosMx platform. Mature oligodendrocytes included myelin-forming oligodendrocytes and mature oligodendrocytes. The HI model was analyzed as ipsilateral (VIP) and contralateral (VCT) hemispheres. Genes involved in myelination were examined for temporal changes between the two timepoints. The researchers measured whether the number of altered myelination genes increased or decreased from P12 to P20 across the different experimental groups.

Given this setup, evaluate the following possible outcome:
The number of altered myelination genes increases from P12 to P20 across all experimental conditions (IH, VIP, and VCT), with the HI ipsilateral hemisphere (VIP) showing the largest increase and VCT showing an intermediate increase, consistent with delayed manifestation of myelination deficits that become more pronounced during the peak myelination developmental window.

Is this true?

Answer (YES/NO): NO